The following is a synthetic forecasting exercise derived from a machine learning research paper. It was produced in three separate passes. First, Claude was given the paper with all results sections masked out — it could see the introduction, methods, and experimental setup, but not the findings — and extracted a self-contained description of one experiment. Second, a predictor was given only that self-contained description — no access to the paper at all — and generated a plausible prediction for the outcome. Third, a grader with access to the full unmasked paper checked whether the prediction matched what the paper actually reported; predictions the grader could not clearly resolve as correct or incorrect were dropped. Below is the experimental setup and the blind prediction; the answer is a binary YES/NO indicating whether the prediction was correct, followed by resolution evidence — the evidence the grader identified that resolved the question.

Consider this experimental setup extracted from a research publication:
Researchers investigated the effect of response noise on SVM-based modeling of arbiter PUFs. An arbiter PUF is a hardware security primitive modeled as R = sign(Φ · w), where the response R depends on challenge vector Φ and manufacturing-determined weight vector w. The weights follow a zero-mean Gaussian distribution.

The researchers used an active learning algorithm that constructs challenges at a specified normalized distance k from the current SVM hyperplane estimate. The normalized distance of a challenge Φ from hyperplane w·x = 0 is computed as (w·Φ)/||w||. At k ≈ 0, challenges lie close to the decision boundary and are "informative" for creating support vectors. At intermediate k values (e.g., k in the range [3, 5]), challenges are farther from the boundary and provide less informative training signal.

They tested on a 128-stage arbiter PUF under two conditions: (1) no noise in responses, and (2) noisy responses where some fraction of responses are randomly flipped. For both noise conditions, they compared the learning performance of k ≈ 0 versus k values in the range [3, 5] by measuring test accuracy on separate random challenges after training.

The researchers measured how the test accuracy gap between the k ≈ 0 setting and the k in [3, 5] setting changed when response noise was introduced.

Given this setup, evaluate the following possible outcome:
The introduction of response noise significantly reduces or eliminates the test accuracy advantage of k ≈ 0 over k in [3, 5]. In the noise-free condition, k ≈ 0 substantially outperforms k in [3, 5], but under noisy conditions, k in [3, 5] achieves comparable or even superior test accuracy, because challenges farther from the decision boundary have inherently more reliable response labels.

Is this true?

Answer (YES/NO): NO